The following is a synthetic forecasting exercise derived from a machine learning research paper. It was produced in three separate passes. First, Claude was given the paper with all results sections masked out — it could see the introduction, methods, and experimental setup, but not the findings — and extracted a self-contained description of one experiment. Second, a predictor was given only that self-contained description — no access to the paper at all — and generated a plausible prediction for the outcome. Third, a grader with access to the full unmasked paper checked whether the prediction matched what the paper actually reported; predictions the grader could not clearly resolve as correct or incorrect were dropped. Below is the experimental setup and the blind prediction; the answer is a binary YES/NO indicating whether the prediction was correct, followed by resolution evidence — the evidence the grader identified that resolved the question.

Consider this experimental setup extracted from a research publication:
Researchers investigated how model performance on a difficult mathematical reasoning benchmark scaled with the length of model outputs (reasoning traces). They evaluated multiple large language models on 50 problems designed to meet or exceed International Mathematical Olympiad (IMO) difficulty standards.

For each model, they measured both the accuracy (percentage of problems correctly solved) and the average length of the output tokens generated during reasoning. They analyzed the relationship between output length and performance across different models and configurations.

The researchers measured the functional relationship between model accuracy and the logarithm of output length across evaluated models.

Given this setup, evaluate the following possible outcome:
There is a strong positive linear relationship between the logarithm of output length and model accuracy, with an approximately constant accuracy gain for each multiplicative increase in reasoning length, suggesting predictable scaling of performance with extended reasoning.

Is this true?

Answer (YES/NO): YES